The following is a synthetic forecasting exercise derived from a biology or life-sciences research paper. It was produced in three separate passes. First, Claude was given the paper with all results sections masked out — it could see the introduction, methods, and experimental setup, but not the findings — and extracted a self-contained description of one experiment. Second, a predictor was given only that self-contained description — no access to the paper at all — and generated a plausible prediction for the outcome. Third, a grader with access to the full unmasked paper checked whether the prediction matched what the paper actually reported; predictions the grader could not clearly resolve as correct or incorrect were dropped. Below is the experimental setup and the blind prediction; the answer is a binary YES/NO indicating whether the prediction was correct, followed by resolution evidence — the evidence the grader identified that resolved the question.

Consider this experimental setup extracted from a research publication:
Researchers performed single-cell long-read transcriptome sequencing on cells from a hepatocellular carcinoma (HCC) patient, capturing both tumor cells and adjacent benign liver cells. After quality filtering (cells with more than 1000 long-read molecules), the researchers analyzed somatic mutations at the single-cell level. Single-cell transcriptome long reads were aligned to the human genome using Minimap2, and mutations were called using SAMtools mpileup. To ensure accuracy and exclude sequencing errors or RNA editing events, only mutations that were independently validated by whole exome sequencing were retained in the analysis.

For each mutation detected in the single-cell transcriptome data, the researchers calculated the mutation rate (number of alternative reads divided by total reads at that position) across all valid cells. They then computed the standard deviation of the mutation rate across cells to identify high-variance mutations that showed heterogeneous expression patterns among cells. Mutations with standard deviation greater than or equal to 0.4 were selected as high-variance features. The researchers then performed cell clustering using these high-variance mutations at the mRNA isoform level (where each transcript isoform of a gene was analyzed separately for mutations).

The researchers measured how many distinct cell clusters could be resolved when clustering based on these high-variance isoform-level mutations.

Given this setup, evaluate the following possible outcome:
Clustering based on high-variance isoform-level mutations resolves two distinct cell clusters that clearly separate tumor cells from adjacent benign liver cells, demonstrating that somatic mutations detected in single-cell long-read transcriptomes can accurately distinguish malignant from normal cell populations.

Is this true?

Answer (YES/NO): NO